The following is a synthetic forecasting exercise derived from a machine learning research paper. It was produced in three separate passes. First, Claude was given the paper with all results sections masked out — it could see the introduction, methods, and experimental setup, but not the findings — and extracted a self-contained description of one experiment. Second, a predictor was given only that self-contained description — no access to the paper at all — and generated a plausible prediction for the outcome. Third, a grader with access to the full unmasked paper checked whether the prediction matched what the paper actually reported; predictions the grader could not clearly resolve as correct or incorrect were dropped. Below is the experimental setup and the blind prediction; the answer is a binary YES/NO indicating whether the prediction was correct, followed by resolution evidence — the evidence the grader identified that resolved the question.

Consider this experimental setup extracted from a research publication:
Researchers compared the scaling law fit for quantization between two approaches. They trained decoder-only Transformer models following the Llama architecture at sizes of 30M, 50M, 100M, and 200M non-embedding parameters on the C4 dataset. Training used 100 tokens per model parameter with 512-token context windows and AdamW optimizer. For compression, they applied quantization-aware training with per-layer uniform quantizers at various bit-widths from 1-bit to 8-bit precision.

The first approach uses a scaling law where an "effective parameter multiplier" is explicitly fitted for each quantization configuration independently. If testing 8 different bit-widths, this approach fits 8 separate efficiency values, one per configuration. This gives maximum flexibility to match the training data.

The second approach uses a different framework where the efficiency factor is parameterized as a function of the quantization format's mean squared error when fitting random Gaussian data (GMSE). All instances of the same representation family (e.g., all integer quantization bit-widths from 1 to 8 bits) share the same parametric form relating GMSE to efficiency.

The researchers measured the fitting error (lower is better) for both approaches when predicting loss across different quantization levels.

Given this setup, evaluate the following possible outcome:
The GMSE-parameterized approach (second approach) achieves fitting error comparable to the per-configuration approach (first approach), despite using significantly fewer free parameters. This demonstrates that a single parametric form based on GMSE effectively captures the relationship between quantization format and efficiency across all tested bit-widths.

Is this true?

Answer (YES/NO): YES